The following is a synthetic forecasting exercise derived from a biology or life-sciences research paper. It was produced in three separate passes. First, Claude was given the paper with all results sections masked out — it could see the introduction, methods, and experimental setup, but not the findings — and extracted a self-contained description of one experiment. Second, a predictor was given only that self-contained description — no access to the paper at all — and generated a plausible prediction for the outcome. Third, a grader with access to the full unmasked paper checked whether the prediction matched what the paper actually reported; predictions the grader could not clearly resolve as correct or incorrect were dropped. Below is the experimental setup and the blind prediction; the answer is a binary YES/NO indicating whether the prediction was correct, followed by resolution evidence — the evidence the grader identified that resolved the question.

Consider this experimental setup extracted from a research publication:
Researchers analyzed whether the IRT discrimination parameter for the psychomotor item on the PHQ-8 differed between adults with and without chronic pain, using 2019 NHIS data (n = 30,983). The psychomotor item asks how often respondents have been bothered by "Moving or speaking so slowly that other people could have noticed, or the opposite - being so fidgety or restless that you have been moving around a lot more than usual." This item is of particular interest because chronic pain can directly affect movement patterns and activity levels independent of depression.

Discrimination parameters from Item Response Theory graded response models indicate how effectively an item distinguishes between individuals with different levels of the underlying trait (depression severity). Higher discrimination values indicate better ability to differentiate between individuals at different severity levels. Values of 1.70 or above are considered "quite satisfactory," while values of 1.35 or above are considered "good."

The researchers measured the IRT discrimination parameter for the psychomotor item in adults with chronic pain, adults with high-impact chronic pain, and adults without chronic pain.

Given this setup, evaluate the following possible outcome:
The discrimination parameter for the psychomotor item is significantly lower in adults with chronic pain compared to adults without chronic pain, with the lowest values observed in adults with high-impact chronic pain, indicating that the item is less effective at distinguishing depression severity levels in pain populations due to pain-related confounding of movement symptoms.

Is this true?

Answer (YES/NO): NO